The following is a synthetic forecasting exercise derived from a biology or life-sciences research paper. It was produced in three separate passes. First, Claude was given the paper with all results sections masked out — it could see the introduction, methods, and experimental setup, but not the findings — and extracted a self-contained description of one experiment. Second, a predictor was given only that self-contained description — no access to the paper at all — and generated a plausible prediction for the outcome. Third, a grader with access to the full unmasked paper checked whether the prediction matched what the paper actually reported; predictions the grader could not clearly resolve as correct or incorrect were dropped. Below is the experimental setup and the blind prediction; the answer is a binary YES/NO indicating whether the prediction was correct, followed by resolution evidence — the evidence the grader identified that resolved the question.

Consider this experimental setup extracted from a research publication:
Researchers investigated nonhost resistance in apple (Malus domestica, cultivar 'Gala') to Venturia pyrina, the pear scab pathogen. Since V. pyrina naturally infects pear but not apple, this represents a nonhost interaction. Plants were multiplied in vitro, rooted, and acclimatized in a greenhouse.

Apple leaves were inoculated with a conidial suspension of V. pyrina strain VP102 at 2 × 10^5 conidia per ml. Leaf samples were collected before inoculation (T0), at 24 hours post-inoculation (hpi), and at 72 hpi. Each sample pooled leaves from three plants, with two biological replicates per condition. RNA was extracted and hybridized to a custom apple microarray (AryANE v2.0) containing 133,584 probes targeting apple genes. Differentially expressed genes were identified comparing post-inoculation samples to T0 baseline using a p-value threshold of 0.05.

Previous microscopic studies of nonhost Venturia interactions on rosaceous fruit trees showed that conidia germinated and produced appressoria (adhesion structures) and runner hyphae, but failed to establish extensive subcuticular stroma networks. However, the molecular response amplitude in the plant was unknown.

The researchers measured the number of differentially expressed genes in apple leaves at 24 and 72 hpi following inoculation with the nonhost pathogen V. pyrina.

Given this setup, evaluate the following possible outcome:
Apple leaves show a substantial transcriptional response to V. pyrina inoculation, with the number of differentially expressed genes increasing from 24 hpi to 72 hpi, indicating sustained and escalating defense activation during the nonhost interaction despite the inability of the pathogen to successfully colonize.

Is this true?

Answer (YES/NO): NO